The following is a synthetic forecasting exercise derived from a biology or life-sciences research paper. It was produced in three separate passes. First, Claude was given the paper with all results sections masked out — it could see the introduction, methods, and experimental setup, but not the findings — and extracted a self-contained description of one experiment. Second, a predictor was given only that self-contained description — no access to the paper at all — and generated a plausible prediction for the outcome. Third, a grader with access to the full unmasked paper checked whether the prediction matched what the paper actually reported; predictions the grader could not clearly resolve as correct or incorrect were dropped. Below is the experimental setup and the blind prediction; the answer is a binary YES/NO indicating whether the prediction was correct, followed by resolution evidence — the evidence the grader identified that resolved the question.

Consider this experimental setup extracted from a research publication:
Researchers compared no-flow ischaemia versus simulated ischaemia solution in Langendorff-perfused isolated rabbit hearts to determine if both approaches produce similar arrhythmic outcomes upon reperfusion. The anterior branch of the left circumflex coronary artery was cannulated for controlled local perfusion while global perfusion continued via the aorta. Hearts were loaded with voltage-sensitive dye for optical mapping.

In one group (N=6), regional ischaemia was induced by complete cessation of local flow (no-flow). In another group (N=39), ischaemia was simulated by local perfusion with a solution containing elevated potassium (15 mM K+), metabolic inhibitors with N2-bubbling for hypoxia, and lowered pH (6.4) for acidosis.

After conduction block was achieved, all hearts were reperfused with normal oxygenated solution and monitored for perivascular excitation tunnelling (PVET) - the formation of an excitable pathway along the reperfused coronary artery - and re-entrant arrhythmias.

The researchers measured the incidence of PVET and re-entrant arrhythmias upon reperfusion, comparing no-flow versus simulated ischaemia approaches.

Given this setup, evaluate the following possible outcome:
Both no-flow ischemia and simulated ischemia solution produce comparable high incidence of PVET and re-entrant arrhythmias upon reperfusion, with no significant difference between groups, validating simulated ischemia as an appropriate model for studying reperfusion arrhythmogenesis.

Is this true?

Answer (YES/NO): YES